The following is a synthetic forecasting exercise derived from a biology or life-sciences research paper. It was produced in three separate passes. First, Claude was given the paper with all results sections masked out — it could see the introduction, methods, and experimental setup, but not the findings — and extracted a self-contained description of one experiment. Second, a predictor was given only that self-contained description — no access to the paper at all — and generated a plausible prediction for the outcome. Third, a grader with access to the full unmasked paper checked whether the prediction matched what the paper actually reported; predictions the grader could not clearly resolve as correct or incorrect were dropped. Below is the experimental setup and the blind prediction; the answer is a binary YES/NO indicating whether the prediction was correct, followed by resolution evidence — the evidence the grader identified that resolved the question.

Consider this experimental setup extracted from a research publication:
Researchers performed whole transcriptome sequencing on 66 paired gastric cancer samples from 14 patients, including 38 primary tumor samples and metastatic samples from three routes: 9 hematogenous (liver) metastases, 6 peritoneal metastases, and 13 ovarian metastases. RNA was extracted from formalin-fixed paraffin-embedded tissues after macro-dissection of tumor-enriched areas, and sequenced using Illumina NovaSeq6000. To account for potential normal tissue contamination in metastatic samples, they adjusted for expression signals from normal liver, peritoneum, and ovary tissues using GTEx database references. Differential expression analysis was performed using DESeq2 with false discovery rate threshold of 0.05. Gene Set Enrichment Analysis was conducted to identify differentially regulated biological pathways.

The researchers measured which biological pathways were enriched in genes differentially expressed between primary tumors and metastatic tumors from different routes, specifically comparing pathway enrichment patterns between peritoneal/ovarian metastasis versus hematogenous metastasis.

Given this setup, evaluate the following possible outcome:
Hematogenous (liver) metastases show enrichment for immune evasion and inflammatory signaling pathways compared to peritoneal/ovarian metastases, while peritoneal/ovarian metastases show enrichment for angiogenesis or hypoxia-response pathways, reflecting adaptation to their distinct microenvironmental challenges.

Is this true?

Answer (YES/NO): NO